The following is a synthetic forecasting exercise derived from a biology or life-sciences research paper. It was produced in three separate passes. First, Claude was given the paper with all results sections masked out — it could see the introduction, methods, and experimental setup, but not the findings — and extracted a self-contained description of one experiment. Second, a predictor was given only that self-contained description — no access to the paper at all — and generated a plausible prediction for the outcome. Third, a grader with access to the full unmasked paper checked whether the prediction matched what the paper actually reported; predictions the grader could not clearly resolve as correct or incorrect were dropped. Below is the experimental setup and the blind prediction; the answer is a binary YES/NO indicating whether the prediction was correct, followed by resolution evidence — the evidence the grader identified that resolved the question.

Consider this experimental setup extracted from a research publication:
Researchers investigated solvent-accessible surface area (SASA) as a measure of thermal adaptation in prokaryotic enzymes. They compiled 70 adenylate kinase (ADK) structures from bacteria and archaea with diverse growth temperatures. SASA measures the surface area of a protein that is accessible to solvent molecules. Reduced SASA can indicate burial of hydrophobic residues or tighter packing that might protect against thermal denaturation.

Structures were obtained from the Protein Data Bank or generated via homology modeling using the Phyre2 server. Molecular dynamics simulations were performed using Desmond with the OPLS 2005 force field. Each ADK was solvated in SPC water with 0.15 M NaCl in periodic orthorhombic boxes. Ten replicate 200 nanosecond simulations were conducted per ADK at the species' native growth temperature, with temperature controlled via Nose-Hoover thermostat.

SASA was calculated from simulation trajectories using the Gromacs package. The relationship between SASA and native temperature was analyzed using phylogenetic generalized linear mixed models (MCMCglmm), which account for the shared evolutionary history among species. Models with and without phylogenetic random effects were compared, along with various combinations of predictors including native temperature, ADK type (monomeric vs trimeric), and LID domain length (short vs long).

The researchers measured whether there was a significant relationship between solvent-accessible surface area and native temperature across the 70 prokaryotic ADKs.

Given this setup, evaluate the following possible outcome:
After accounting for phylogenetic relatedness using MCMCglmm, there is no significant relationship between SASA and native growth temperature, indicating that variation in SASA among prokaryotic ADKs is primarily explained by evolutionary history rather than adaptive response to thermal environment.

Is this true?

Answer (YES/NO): YES